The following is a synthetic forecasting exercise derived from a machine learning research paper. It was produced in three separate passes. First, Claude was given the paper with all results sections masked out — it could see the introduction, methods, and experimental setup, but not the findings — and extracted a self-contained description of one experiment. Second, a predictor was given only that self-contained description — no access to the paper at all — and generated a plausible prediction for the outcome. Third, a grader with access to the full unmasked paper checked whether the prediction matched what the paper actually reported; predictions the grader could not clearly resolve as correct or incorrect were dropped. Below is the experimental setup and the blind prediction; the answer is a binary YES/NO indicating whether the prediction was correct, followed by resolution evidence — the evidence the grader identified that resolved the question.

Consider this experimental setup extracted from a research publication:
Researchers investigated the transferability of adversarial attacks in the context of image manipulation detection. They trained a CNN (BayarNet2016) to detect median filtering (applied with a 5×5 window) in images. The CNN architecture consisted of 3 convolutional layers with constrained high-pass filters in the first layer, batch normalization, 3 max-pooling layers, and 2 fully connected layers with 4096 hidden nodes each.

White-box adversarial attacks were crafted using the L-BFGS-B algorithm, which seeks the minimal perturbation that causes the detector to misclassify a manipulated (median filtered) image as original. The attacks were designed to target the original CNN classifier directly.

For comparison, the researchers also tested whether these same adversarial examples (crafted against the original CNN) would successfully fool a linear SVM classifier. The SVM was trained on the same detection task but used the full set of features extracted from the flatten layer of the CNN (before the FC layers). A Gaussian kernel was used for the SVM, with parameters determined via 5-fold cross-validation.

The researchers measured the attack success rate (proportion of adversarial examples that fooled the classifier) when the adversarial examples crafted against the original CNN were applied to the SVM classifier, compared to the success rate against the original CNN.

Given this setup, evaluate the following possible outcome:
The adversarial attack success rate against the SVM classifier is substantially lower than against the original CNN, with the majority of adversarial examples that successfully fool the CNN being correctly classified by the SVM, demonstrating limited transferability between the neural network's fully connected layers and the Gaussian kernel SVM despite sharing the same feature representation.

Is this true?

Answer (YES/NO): NO